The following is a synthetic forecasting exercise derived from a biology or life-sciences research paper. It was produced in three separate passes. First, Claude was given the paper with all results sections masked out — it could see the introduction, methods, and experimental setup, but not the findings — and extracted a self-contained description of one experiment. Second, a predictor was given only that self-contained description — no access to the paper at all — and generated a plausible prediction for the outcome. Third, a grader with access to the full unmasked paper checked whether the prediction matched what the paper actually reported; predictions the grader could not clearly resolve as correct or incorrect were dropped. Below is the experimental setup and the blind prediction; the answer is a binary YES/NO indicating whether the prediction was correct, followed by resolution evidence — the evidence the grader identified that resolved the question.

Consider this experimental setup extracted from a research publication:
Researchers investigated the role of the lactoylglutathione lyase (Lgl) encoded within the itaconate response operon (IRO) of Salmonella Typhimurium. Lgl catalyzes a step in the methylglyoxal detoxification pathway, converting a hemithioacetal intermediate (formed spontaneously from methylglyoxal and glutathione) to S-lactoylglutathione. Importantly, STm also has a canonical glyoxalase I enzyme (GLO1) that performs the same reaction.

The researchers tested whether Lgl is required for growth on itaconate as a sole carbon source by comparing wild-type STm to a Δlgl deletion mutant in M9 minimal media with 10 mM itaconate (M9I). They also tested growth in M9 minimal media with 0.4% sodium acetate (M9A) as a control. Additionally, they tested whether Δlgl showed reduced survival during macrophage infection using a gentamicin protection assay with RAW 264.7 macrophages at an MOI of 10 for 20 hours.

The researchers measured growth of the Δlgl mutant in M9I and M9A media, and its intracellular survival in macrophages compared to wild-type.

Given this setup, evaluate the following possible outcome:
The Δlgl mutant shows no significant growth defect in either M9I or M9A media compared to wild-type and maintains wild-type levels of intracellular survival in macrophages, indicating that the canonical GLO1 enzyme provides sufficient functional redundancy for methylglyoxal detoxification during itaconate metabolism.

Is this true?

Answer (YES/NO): NO